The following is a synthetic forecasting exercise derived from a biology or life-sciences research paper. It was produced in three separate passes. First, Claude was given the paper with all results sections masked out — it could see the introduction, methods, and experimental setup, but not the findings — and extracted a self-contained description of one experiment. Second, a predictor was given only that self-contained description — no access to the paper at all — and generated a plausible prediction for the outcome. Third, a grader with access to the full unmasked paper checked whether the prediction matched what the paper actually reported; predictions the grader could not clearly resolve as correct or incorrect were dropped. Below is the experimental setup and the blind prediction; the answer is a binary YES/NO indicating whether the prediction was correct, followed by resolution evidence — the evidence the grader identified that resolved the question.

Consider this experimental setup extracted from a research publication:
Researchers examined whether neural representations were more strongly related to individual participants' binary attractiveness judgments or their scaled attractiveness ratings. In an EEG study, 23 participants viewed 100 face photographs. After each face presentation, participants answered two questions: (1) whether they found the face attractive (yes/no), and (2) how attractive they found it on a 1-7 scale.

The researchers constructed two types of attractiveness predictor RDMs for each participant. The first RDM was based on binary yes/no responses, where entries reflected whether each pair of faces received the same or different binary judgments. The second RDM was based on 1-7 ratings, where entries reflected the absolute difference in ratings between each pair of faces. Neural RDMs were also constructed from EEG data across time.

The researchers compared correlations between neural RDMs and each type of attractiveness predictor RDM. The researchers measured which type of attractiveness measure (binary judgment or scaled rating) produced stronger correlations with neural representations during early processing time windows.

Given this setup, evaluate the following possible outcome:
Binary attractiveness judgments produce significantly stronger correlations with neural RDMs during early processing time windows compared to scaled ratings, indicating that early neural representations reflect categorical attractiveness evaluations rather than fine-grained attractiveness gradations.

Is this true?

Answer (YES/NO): NO